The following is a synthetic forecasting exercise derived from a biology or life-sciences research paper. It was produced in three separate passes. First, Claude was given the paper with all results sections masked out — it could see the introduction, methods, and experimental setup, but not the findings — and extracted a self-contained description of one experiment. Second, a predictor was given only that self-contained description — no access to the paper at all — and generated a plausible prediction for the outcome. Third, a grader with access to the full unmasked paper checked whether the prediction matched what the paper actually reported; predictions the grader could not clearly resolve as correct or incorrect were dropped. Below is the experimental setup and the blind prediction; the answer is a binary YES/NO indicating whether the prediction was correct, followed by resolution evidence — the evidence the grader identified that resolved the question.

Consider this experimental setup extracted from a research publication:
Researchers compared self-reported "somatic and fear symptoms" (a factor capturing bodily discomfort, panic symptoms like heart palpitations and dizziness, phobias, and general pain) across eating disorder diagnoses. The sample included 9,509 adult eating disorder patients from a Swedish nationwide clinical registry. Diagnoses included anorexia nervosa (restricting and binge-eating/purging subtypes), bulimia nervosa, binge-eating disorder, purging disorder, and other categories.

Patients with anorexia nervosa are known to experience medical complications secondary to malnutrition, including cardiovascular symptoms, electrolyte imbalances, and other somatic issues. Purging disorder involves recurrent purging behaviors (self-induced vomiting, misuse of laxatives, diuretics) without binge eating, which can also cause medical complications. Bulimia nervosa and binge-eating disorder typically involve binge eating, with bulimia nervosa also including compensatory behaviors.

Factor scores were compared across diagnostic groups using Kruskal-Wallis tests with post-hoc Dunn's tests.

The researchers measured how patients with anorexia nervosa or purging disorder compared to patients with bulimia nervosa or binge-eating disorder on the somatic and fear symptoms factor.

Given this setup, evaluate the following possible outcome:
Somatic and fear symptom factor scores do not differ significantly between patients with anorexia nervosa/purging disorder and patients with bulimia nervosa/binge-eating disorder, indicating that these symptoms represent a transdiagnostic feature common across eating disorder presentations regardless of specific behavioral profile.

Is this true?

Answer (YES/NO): NO